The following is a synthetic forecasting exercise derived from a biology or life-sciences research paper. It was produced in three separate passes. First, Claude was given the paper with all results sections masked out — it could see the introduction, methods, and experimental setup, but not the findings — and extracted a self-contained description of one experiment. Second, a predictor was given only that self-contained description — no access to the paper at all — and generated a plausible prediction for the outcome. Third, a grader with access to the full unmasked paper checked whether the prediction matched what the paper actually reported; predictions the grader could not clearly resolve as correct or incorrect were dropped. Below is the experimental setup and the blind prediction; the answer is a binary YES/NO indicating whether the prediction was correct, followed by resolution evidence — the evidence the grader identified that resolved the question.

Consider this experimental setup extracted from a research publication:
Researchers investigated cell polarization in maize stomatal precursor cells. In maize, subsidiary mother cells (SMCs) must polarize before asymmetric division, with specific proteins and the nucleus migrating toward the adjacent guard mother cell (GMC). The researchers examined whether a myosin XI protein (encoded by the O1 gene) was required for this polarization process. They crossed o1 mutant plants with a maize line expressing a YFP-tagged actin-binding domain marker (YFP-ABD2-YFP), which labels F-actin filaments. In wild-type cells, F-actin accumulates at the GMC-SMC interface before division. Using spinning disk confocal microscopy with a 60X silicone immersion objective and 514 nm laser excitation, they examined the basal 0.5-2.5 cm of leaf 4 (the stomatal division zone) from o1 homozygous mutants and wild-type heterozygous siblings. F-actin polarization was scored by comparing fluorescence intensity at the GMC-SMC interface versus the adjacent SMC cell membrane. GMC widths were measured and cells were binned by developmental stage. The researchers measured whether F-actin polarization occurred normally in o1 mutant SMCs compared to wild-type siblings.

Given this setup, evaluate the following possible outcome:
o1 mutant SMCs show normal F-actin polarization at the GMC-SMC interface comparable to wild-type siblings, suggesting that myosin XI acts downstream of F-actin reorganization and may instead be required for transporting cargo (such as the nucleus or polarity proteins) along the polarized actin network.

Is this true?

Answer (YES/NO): NO